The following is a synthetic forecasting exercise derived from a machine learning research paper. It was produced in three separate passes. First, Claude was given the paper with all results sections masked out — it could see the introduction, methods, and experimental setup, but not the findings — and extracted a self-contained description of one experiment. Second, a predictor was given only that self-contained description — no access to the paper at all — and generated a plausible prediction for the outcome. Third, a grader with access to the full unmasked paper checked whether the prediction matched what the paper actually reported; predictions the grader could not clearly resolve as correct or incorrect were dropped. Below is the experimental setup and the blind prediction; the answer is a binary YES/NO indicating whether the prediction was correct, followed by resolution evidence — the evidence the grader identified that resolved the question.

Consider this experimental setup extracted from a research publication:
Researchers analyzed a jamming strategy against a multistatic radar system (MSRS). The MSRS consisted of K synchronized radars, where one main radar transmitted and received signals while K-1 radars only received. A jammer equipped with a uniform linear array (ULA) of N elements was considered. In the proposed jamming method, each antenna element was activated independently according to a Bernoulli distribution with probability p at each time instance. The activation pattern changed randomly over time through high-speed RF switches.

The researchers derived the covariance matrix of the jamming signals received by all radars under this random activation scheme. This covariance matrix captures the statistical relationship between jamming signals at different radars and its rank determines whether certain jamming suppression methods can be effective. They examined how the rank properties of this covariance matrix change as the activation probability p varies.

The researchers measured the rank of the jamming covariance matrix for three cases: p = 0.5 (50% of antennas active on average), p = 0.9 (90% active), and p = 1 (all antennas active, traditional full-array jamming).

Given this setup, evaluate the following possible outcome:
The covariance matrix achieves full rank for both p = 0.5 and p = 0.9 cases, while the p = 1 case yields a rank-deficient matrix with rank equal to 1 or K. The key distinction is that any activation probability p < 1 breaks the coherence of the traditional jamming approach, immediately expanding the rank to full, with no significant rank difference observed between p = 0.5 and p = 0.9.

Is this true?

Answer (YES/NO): YES